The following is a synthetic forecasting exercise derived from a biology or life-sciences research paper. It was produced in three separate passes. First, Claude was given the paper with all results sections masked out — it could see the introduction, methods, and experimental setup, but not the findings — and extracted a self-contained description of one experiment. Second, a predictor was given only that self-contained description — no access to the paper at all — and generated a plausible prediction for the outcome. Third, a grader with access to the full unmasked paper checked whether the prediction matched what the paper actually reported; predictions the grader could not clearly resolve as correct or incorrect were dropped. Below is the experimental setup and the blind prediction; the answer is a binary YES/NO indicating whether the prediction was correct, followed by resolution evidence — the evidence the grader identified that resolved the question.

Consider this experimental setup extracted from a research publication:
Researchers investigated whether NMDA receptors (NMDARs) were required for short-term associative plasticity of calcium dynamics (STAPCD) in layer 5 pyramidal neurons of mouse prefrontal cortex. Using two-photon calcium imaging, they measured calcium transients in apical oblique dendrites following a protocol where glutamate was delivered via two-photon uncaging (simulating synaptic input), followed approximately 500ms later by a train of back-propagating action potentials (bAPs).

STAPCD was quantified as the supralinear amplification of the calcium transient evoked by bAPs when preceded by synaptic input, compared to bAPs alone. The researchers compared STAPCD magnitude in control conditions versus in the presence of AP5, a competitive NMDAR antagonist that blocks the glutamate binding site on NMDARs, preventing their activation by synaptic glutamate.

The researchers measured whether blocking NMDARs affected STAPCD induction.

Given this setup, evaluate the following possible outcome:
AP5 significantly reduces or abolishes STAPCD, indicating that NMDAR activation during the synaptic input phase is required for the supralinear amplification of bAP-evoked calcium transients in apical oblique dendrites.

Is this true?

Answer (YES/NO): YES